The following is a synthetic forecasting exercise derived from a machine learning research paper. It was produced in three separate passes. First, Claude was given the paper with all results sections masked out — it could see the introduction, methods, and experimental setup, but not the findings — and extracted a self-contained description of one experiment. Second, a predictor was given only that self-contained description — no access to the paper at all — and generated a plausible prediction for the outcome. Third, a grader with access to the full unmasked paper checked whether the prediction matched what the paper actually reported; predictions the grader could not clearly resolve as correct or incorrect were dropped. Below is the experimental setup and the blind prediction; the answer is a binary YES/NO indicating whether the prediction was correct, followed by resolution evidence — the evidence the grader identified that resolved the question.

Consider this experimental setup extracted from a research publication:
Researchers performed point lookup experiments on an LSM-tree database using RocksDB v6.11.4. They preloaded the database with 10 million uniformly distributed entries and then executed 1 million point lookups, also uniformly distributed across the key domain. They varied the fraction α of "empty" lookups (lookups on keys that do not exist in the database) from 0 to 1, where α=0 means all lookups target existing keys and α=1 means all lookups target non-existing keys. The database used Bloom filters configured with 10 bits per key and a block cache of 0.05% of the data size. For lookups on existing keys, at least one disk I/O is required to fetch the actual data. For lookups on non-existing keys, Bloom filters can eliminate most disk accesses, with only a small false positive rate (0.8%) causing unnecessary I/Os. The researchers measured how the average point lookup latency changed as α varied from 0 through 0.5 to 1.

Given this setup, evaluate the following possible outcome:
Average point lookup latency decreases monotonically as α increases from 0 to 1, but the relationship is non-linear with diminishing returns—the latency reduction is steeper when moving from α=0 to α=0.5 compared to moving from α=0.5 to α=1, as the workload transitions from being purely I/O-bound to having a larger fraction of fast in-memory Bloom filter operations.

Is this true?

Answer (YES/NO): NO